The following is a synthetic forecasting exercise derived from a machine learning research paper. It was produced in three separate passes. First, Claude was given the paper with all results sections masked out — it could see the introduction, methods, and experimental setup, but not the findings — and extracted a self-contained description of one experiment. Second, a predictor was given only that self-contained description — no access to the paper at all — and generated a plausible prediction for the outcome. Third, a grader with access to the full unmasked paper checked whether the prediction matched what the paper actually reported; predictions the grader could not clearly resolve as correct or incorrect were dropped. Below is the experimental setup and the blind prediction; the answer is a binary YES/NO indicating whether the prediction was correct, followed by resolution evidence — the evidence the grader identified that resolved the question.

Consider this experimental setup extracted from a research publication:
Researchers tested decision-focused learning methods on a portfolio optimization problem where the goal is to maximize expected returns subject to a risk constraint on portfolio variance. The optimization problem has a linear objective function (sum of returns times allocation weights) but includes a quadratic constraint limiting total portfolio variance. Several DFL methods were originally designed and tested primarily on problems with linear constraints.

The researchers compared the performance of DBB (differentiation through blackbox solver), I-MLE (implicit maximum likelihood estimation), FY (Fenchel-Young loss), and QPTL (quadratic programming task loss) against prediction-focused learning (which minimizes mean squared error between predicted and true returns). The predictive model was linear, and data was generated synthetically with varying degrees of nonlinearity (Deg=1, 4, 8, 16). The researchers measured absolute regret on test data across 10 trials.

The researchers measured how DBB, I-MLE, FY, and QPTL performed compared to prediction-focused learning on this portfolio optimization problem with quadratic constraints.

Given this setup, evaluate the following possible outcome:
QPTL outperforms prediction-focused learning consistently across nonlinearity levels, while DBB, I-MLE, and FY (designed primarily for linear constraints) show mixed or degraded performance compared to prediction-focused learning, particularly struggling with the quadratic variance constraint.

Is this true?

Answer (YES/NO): NO